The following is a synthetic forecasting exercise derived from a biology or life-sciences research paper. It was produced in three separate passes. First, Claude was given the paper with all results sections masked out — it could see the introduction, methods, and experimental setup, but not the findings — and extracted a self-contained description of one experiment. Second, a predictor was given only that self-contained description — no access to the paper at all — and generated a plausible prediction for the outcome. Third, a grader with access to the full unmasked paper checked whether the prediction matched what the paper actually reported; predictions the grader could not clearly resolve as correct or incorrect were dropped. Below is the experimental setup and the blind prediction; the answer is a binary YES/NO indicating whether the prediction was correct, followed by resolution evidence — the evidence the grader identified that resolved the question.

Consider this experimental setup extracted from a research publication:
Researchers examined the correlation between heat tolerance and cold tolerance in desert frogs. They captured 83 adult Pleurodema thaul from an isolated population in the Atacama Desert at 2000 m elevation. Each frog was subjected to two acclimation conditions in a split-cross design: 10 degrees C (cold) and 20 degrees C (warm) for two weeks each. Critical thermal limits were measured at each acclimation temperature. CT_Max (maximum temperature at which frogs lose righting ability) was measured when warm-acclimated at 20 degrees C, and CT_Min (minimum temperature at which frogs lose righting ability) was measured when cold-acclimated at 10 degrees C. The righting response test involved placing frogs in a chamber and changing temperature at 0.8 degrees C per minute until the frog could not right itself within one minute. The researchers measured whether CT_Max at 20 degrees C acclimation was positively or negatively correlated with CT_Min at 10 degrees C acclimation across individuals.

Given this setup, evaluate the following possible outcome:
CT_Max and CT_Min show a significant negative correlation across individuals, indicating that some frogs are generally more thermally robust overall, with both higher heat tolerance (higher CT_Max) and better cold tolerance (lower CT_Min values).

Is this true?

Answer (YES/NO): YES